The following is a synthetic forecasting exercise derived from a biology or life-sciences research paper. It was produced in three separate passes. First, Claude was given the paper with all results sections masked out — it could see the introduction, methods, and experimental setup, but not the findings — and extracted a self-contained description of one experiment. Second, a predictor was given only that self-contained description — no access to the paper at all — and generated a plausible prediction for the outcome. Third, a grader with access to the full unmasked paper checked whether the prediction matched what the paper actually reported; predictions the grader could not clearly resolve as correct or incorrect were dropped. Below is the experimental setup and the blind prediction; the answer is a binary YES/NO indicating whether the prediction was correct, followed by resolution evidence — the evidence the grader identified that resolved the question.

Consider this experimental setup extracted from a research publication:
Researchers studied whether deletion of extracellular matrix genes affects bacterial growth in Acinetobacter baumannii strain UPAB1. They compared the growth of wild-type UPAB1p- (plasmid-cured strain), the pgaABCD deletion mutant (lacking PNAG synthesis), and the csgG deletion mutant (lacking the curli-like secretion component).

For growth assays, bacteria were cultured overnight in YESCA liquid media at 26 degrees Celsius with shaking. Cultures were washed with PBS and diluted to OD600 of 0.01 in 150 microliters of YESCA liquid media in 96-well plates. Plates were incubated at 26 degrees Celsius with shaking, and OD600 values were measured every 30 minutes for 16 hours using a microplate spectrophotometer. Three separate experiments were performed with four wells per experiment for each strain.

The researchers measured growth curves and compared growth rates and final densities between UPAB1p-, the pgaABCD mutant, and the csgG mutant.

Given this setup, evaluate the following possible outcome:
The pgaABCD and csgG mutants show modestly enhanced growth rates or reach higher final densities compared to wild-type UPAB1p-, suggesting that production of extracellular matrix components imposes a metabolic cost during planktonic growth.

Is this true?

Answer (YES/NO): NO